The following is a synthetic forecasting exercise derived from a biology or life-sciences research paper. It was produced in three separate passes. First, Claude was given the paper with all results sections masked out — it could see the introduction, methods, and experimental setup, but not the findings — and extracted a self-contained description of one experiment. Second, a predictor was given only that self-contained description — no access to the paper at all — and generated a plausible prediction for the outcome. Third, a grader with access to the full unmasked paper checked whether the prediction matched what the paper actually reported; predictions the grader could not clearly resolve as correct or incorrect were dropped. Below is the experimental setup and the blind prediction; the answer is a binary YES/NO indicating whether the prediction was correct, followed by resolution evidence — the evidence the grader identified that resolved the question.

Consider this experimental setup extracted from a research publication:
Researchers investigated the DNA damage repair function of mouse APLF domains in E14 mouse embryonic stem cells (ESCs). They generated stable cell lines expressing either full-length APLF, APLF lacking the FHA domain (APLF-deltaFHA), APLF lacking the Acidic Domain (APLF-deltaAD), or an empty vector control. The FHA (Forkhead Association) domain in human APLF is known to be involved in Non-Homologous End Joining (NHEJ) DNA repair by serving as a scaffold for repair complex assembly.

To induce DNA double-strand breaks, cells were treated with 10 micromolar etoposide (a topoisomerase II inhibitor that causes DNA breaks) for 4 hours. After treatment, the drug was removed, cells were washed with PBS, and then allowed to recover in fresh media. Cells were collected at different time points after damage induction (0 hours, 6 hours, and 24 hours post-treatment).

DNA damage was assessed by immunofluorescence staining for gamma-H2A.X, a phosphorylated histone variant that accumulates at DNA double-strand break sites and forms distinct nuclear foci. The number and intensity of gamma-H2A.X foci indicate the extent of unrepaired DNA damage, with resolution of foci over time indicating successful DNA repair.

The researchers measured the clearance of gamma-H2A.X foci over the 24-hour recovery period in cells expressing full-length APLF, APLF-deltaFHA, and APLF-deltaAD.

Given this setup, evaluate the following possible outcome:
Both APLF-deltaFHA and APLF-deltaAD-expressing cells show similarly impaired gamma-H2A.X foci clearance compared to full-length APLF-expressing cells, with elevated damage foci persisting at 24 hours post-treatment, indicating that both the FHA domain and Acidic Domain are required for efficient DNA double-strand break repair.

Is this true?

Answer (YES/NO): NO